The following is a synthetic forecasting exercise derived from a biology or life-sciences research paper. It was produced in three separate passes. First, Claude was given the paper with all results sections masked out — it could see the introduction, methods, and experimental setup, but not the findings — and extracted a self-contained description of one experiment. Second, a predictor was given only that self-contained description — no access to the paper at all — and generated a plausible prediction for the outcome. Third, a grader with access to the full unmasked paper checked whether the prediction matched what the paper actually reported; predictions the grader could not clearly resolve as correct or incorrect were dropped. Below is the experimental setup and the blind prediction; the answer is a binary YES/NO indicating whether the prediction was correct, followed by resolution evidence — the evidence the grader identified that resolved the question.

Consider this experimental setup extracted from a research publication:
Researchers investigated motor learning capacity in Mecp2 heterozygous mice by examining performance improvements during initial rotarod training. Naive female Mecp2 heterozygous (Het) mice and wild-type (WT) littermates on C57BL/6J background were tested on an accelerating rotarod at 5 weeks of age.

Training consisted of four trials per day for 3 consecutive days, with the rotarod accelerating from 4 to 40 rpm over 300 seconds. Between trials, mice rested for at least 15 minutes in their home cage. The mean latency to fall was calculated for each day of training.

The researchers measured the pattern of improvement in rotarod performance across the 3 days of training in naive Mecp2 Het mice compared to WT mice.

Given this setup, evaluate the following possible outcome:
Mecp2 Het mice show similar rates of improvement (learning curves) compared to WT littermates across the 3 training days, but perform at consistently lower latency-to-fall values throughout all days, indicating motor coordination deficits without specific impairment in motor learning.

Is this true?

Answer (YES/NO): NO